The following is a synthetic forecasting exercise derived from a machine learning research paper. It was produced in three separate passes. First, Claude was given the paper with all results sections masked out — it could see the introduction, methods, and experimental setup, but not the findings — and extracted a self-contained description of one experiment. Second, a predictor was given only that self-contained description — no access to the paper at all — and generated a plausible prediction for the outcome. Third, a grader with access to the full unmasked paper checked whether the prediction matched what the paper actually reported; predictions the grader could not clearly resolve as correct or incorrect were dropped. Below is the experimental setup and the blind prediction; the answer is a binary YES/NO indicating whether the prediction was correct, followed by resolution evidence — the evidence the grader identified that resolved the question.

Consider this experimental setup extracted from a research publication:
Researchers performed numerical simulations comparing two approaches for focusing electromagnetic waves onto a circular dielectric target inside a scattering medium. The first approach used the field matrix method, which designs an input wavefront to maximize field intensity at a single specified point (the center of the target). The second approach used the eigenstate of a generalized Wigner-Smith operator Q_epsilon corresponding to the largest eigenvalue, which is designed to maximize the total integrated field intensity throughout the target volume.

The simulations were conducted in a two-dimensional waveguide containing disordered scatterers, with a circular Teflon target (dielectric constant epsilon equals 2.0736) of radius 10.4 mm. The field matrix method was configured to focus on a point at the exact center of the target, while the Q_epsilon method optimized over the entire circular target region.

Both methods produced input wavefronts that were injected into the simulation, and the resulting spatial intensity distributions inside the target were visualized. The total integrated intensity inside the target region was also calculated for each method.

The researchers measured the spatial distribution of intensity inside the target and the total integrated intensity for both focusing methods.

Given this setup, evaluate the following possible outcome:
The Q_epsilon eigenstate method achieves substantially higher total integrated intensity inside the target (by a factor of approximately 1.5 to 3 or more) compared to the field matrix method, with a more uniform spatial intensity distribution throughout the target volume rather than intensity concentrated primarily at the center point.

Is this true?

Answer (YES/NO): NO